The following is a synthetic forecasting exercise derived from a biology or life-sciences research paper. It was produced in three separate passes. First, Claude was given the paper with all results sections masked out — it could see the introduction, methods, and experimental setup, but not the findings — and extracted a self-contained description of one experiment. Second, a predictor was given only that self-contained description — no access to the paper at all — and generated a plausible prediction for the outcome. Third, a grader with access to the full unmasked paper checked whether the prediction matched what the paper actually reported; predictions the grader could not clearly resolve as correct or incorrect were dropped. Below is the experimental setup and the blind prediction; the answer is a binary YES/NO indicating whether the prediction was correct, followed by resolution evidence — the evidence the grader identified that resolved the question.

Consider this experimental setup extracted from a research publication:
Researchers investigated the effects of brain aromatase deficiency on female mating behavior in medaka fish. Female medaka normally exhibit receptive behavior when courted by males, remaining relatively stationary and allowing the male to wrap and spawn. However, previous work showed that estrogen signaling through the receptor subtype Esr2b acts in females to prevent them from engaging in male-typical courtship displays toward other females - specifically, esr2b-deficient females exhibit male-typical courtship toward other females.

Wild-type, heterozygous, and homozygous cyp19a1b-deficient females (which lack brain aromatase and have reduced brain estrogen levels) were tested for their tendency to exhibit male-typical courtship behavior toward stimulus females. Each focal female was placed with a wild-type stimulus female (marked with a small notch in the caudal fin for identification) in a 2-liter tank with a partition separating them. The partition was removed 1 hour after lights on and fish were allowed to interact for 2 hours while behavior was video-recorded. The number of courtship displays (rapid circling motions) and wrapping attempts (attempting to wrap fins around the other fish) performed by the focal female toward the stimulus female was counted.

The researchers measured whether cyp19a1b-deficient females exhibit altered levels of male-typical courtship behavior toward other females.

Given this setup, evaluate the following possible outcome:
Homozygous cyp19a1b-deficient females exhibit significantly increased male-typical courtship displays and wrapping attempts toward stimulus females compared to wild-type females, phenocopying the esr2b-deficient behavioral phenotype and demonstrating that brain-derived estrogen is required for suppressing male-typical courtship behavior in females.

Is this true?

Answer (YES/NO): NO